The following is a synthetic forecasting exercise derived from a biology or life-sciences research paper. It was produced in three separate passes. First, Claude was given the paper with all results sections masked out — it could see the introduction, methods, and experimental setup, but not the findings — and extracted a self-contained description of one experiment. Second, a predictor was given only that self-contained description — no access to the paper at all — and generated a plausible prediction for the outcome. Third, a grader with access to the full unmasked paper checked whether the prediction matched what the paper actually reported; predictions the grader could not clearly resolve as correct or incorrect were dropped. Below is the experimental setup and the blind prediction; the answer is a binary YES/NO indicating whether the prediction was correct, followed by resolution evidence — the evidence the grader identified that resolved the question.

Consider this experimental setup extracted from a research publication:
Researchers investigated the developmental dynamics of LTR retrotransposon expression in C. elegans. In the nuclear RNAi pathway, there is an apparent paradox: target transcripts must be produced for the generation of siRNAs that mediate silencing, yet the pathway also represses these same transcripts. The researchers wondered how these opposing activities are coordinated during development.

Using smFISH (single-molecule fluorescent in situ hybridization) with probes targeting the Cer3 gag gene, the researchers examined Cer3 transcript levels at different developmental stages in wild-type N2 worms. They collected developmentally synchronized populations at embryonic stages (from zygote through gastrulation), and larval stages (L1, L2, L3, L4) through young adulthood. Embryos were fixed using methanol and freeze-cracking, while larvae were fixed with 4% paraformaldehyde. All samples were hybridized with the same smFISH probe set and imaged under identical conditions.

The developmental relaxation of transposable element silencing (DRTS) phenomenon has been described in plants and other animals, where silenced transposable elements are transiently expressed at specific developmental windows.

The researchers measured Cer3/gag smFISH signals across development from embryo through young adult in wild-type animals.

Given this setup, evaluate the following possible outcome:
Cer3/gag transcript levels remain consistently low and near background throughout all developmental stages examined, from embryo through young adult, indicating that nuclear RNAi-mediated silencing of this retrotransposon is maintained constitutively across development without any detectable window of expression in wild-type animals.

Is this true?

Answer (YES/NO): NO